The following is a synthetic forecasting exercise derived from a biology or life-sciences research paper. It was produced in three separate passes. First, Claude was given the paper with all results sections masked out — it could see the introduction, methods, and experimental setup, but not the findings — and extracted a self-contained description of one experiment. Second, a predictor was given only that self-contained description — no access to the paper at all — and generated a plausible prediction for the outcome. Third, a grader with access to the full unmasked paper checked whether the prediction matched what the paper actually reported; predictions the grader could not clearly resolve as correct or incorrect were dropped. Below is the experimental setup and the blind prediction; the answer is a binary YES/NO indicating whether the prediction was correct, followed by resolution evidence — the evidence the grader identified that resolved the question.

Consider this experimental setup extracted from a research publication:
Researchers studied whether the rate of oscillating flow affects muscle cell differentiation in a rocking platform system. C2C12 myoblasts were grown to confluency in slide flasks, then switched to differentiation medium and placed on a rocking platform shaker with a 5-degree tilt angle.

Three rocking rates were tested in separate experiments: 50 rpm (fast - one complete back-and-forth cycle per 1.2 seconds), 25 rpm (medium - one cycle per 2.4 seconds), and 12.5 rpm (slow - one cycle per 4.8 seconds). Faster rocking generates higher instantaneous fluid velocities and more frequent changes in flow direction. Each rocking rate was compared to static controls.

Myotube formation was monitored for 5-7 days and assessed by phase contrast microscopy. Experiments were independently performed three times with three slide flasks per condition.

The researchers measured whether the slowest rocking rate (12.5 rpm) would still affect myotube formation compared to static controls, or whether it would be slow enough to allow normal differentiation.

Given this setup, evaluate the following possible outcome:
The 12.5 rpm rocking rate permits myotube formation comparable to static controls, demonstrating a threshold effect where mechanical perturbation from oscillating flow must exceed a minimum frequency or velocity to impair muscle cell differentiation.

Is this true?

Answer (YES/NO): YES